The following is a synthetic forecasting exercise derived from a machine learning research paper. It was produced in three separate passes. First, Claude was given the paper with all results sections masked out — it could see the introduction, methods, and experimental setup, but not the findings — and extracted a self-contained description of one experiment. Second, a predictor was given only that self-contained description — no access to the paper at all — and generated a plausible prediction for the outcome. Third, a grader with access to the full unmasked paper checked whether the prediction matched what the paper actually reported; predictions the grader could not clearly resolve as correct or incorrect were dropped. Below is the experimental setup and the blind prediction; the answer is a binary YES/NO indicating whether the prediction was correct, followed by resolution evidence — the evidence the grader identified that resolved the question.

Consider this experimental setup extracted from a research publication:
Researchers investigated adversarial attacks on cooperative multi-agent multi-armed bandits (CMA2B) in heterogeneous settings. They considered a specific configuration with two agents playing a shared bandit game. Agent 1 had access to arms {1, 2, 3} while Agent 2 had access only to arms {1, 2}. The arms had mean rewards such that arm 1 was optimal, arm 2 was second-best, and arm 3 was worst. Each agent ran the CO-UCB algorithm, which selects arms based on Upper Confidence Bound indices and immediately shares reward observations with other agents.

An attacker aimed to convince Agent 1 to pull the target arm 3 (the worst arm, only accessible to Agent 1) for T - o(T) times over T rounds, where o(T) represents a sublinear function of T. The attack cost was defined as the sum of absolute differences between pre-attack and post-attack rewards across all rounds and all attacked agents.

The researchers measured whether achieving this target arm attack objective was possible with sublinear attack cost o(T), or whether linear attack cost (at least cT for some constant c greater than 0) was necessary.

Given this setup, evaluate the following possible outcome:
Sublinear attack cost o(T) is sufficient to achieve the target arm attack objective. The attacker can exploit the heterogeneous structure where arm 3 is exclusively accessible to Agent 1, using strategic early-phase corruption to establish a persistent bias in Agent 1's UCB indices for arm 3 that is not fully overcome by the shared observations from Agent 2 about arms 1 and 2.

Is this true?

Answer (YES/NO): NO